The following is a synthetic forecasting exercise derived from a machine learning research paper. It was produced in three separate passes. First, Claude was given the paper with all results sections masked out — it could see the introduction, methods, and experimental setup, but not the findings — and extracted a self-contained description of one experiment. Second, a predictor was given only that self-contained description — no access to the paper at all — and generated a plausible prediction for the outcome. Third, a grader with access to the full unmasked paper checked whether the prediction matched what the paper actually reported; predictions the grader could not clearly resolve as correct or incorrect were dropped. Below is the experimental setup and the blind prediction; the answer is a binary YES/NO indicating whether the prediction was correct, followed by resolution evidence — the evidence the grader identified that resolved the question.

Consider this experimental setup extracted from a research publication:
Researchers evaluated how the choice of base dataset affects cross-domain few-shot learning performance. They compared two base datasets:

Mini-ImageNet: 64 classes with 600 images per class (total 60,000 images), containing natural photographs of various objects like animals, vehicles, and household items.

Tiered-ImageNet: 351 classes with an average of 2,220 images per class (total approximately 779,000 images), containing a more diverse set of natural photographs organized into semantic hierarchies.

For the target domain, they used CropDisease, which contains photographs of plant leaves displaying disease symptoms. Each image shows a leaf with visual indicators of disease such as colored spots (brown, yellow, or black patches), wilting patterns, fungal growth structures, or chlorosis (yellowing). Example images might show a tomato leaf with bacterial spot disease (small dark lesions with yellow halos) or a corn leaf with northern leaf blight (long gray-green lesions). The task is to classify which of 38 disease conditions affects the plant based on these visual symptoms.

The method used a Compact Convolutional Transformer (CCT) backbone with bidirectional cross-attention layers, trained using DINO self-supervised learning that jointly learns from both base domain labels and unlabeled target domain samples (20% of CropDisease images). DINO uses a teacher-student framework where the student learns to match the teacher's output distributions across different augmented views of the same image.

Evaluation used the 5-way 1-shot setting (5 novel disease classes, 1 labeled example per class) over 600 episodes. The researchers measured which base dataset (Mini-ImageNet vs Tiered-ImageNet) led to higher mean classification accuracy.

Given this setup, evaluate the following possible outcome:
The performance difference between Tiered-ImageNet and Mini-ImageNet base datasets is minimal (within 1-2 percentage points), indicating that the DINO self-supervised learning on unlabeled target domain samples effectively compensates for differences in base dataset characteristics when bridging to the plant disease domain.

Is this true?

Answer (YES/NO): YES